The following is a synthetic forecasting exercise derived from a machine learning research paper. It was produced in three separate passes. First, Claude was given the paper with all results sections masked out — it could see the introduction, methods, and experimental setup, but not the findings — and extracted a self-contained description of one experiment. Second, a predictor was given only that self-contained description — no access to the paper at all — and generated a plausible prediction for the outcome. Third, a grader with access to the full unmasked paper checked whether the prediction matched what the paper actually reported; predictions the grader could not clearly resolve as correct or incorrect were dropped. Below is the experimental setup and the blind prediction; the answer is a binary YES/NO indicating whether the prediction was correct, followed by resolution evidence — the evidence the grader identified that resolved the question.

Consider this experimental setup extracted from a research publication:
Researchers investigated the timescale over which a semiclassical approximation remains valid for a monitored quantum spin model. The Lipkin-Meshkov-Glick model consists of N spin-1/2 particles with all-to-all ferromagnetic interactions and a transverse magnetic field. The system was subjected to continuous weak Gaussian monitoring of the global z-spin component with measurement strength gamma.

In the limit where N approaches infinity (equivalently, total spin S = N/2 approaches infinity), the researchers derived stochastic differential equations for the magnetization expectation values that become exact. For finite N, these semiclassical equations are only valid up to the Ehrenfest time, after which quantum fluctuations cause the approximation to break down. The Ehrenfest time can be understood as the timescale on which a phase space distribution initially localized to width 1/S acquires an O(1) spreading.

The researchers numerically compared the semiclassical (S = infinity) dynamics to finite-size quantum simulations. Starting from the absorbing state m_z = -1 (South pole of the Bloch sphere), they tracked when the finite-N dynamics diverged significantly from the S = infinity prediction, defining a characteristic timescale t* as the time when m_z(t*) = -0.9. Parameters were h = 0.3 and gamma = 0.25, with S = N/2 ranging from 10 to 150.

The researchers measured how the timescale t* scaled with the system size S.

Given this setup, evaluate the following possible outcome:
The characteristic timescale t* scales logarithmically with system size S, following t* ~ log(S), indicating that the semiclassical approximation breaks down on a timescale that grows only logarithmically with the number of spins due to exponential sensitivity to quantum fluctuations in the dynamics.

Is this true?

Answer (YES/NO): NO